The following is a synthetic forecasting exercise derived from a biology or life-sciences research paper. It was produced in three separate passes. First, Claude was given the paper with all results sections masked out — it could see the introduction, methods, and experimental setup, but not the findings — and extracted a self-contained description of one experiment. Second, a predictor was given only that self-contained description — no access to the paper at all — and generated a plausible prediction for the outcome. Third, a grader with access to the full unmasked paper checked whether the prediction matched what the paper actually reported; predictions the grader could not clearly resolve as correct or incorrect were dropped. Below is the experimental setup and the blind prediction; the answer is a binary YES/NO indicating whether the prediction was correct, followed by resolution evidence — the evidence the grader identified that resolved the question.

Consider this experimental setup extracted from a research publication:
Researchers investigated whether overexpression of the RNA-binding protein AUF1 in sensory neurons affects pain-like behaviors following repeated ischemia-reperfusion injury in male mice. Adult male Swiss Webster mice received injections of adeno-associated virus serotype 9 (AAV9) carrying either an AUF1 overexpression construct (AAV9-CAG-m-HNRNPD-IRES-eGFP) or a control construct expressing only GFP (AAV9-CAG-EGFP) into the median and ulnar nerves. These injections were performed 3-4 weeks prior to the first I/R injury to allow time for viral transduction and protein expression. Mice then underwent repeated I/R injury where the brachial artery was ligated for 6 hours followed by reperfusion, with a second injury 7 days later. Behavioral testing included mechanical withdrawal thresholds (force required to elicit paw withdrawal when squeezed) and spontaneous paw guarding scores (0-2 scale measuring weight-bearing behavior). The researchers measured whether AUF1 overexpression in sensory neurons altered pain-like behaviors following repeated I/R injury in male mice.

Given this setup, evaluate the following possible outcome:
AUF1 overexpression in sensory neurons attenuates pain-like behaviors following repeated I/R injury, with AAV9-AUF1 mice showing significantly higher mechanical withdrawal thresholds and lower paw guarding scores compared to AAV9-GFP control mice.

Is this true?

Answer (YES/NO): NO